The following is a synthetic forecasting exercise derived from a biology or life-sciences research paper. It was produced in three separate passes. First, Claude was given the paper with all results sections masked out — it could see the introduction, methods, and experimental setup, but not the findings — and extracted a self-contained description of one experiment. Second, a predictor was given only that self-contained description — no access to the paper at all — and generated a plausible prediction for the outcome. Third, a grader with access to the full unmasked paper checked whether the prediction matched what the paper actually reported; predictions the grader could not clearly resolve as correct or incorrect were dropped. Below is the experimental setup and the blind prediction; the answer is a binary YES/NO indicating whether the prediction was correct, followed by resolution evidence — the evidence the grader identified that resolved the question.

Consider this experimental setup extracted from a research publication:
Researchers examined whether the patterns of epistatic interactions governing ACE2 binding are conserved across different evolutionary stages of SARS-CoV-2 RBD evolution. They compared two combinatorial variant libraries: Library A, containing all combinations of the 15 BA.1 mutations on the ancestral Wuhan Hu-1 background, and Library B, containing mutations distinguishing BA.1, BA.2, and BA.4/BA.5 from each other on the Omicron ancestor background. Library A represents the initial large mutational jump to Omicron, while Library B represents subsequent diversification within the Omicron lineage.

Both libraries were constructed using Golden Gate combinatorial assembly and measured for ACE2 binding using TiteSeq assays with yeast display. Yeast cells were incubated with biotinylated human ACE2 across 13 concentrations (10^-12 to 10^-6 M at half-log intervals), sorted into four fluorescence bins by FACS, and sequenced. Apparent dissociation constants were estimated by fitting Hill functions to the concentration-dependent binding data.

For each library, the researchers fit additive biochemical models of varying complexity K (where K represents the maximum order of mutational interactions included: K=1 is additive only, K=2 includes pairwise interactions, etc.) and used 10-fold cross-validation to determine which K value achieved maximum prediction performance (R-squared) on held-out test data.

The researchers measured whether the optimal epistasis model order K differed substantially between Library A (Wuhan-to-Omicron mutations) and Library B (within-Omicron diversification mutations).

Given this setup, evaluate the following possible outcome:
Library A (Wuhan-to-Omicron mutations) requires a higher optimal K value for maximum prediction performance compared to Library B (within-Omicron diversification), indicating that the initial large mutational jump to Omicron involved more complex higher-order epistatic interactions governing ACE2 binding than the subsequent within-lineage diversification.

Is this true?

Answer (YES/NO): YES